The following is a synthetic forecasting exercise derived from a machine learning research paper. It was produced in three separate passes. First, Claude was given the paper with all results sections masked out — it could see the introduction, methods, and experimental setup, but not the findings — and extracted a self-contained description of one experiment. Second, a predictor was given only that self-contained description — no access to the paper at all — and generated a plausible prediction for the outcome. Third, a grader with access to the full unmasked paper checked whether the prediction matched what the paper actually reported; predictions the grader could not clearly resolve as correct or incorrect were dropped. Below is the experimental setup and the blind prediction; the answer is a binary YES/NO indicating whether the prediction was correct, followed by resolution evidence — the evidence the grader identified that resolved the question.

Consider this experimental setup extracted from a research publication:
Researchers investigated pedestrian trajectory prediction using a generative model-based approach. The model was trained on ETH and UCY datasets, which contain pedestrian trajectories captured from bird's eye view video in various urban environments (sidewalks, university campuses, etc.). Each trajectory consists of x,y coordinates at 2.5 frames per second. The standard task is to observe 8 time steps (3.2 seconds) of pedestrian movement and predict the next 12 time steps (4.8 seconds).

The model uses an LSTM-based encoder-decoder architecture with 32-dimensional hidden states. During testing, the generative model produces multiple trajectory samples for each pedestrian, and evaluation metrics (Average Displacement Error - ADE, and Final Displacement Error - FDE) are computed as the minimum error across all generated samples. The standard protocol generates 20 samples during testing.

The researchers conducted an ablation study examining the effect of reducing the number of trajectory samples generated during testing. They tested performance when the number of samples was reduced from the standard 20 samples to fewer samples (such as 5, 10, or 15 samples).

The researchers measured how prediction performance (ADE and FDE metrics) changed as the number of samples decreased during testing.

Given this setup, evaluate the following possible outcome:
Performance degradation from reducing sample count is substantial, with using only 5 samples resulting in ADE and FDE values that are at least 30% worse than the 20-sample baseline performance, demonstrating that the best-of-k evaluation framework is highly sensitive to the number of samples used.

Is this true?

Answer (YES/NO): NO